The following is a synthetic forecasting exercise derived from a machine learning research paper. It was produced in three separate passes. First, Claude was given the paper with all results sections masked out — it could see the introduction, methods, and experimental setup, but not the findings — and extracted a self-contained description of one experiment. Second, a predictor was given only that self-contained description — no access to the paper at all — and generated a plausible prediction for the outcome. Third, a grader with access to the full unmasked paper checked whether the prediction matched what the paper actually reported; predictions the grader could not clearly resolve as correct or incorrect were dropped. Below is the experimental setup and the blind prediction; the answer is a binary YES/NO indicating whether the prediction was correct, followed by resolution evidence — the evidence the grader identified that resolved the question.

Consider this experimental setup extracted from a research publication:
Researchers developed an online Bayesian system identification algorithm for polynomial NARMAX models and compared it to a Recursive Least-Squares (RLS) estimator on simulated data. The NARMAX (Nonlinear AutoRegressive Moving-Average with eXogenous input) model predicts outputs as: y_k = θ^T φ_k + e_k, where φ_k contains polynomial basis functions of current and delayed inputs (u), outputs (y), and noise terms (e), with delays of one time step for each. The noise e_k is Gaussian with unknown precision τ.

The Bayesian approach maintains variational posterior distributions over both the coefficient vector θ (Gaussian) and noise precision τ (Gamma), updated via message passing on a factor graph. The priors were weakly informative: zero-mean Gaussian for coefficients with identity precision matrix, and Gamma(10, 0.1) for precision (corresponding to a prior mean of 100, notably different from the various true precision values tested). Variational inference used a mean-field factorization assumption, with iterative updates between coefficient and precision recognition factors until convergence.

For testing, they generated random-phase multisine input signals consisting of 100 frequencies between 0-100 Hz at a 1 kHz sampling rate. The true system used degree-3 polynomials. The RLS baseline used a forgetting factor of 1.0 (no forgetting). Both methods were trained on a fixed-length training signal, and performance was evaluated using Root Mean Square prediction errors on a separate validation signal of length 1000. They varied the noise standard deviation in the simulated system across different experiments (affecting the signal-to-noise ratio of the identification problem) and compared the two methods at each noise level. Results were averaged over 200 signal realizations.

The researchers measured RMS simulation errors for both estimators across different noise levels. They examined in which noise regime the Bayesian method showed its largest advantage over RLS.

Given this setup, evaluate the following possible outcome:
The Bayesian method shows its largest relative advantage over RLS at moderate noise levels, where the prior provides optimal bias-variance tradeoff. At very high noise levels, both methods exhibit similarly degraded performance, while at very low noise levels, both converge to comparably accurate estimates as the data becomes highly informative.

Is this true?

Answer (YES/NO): NO